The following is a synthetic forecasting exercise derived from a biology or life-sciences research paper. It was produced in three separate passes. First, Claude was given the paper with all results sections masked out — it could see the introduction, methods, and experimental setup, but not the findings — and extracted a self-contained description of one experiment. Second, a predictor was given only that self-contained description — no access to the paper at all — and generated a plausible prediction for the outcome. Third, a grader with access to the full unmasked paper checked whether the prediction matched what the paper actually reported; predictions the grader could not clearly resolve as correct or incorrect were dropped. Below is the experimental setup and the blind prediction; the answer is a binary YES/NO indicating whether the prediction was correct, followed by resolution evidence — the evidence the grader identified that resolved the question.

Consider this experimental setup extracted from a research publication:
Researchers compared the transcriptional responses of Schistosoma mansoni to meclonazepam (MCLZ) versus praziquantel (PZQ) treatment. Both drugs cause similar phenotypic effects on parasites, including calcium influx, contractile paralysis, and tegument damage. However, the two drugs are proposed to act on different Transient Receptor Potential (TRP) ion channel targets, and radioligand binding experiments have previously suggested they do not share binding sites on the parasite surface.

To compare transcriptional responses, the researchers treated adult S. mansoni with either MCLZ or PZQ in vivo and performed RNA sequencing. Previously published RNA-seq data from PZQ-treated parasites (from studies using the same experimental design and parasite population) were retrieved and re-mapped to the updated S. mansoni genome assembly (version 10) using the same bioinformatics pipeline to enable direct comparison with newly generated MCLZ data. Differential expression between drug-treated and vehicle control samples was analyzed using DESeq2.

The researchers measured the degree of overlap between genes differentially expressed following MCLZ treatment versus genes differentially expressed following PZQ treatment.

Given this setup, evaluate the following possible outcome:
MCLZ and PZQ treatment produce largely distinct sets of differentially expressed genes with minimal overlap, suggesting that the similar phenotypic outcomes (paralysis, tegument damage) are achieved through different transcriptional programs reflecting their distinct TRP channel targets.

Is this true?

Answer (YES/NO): NO